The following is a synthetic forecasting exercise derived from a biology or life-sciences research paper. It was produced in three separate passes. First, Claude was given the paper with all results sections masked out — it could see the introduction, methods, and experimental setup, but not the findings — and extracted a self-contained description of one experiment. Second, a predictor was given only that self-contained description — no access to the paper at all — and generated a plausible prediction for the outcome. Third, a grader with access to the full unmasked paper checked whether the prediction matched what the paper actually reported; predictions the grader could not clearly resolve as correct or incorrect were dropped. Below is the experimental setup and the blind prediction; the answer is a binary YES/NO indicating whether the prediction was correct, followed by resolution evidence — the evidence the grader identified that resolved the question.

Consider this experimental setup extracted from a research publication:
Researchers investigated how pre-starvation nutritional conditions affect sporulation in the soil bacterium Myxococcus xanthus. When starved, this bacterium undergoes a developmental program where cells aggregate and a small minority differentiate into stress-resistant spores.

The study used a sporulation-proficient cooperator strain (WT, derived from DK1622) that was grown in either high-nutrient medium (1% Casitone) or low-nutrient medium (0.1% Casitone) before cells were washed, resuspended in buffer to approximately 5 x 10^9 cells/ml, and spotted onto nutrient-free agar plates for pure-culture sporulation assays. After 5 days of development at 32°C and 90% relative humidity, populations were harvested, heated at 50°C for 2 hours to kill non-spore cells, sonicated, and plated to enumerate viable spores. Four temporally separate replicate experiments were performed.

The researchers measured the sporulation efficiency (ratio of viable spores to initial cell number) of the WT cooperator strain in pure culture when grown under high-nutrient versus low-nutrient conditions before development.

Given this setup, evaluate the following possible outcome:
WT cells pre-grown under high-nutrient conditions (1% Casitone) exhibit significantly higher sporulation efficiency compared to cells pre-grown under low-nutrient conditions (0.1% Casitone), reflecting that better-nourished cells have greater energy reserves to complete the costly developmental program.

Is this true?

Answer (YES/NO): NO